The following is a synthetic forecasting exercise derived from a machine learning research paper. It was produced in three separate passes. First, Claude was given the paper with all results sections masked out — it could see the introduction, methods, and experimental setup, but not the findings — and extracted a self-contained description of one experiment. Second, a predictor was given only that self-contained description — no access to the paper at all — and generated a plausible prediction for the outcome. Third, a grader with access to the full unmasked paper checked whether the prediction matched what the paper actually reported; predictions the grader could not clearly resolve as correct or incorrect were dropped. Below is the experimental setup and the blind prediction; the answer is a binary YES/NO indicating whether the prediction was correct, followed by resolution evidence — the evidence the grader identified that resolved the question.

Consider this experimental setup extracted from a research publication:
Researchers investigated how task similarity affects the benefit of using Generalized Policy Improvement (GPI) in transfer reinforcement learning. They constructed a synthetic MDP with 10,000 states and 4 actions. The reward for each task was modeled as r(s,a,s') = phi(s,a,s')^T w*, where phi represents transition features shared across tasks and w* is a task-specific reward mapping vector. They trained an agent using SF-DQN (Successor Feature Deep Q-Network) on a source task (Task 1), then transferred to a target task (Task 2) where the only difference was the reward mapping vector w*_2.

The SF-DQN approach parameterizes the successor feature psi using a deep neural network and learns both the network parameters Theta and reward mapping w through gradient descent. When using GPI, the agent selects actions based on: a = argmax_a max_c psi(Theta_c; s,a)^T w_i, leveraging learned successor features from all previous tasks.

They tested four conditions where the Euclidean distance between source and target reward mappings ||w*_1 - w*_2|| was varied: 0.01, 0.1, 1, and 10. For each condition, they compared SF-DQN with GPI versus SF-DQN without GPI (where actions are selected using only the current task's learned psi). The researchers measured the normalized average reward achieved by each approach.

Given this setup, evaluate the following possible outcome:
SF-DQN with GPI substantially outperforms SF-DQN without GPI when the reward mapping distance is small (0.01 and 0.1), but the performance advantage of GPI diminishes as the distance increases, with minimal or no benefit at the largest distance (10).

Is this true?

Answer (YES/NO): YES